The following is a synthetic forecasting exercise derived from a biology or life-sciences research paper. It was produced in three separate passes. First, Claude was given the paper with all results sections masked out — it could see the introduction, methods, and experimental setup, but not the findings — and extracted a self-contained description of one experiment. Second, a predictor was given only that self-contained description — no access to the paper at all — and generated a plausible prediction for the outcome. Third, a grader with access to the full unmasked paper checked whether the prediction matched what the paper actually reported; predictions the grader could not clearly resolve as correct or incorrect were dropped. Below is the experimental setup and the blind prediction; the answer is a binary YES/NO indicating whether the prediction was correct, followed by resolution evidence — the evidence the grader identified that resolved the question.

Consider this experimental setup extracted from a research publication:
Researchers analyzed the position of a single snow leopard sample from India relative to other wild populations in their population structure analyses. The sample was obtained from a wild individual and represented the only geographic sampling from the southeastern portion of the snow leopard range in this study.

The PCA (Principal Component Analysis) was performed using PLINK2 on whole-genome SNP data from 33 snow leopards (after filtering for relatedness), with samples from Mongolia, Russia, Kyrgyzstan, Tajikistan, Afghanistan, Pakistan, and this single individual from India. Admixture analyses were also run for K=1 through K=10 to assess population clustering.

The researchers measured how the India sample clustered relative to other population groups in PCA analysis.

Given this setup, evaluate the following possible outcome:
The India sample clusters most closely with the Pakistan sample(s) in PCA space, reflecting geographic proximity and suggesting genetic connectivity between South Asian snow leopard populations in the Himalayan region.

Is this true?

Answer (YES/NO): NO